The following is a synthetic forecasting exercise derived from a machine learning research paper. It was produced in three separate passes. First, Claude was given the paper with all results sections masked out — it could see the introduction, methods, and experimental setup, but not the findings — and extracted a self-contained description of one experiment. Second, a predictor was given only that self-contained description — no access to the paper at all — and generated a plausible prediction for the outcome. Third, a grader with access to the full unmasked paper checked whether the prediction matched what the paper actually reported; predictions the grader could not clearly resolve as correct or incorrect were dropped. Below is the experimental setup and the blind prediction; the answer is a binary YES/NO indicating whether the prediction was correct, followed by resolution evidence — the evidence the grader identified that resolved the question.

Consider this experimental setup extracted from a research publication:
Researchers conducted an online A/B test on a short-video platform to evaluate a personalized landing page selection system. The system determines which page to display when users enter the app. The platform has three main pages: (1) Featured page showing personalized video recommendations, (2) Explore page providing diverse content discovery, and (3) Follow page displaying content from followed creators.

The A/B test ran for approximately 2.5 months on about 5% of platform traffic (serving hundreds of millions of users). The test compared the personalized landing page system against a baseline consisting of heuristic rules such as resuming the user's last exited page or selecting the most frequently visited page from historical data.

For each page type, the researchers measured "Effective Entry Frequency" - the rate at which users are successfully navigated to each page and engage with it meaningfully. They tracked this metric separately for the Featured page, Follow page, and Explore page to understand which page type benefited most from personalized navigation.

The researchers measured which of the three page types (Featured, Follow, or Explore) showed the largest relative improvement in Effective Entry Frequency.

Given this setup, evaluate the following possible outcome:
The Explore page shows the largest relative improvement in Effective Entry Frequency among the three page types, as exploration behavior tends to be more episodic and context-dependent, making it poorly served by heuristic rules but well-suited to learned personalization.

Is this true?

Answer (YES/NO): NO